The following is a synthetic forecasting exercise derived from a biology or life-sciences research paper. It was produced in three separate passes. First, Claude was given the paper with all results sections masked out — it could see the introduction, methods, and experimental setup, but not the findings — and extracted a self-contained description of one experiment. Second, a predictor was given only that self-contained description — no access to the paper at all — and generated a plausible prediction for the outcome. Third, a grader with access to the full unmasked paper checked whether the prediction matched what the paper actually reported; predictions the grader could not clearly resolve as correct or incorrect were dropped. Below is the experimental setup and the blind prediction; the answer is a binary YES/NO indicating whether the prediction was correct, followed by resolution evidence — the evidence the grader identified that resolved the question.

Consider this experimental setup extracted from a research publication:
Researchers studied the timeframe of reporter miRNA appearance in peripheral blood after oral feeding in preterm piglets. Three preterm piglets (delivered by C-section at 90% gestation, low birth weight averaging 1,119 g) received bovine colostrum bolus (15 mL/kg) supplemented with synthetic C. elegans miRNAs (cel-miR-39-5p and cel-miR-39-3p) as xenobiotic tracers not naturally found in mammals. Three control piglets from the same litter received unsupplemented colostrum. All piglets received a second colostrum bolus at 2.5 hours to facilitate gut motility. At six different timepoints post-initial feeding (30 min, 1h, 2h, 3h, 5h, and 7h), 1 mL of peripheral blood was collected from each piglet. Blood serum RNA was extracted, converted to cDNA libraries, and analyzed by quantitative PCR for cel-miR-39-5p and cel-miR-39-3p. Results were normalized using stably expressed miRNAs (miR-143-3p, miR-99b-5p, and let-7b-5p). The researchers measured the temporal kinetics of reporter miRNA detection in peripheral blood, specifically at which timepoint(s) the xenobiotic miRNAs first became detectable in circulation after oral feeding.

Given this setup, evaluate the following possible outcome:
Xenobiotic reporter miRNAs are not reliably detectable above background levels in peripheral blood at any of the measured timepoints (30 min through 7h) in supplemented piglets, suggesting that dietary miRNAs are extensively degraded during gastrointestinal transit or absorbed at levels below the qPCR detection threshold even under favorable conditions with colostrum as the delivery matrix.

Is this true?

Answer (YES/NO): NO